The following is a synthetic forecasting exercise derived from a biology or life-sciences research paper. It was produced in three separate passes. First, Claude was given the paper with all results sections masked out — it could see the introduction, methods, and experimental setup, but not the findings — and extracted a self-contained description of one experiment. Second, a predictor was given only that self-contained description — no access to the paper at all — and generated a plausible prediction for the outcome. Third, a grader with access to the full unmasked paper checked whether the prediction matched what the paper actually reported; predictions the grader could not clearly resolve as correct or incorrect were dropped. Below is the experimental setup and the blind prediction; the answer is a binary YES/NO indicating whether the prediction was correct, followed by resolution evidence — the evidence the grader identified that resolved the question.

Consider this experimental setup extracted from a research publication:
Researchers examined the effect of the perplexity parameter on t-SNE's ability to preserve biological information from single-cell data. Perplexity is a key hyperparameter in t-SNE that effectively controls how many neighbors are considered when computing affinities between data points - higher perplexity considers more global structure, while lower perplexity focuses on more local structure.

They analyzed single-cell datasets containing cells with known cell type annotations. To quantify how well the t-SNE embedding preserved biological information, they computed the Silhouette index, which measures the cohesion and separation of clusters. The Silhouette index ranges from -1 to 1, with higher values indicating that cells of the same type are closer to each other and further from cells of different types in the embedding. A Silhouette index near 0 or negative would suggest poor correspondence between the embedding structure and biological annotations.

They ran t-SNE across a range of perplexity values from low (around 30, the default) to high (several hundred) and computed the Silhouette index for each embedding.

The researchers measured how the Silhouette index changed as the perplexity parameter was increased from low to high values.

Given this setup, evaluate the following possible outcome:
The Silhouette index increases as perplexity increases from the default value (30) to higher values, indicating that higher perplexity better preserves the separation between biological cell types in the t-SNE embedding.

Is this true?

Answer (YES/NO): YES